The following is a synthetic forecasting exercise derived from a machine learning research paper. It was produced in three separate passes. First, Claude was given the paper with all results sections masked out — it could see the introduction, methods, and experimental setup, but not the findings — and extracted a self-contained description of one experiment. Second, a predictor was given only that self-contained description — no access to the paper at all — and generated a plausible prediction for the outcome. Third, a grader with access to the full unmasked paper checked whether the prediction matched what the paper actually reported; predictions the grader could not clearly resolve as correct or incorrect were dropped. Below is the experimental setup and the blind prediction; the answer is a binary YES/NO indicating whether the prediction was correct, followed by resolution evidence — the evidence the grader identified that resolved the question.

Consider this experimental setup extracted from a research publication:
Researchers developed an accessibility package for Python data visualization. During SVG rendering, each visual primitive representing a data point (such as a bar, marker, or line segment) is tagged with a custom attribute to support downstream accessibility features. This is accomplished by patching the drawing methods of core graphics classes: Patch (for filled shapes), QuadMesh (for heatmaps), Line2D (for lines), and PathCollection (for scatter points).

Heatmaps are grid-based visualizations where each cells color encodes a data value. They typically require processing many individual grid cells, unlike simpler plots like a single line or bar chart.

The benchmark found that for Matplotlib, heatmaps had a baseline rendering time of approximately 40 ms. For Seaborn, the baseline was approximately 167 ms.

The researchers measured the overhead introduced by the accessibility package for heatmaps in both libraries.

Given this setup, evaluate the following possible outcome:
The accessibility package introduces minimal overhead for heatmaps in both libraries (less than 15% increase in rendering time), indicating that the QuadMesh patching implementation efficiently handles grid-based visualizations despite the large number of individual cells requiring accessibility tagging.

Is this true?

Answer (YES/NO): YES